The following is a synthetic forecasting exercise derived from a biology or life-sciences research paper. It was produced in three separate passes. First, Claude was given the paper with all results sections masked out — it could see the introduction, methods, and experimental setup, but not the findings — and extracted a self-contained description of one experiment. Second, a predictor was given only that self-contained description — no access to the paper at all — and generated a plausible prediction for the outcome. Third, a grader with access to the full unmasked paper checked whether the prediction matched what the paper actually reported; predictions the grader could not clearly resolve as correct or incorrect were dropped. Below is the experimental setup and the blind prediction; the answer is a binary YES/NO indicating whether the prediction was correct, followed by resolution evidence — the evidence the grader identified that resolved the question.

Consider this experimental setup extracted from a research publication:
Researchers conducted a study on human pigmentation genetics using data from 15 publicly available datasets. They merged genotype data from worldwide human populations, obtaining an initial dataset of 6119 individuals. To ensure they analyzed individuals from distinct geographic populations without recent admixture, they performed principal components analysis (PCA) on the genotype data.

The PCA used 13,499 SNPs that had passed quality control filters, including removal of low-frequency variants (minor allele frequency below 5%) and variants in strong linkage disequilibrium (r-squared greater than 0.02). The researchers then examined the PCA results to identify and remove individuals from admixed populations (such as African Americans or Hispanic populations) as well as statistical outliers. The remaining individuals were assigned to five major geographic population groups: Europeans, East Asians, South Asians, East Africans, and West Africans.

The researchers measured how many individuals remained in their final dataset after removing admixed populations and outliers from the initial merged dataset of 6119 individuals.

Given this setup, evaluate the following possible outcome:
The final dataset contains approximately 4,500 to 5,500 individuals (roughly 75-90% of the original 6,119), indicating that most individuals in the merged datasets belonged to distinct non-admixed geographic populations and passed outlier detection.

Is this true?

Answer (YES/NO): NO